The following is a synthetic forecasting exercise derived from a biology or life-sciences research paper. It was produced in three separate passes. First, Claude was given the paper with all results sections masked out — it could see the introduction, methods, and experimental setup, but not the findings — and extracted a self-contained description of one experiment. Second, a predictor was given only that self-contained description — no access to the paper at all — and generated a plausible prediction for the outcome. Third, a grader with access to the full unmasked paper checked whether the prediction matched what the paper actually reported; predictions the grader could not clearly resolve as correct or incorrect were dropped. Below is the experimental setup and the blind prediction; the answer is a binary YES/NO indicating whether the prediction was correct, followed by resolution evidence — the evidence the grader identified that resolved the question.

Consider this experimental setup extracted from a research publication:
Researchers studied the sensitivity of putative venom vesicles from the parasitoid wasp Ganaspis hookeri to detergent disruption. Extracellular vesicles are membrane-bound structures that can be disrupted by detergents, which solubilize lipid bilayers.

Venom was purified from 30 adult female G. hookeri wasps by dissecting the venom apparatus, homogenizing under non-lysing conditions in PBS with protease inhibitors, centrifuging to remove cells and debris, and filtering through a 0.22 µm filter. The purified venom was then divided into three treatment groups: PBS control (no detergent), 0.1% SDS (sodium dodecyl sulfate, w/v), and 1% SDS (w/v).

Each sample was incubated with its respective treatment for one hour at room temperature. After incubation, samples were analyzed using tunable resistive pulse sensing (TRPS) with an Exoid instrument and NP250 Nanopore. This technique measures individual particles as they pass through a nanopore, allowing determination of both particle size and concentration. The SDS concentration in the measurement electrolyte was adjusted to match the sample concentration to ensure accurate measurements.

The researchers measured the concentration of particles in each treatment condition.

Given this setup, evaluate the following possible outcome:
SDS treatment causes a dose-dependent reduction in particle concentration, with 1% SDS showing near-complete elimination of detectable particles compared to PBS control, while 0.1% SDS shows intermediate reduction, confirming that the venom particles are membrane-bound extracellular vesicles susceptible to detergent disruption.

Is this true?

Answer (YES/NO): YES